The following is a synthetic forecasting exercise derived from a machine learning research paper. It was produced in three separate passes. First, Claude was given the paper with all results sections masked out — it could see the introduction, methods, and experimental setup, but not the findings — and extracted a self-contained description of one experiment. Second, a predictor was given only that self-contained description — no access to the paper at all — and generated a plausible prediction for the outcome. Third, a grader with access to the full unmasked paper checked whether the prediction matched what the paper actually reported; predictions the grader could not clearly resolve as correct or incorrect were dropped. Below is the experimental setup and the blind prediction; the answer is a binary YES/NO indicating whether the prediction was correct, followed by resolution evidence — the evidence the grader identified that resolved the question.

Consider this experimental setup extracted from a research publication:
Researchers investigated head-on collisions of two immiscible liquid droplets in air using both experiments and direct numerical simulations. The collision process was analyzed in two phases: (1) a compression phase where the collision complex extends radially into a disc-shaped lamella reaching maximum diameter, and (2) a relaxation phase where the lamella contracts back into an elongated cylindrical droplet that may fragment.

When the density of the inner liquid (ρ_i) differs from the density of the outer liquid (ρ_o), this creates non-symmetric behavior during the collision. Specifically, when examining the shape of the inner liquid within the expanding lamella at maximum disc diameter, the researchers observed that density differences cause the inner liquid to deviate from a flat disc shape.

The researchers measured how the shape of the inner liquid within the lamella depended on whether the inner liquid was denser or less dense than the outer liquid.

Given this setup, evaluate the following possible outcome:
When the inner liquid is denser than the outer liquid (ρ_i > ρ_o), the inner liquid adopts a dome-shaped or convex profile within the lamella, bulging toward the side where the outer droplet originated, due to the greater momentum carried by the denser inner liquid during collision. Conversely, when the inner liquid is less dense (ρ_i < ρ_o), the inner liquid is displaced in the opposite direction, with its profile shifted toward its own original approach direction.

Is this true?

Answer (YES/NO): YES